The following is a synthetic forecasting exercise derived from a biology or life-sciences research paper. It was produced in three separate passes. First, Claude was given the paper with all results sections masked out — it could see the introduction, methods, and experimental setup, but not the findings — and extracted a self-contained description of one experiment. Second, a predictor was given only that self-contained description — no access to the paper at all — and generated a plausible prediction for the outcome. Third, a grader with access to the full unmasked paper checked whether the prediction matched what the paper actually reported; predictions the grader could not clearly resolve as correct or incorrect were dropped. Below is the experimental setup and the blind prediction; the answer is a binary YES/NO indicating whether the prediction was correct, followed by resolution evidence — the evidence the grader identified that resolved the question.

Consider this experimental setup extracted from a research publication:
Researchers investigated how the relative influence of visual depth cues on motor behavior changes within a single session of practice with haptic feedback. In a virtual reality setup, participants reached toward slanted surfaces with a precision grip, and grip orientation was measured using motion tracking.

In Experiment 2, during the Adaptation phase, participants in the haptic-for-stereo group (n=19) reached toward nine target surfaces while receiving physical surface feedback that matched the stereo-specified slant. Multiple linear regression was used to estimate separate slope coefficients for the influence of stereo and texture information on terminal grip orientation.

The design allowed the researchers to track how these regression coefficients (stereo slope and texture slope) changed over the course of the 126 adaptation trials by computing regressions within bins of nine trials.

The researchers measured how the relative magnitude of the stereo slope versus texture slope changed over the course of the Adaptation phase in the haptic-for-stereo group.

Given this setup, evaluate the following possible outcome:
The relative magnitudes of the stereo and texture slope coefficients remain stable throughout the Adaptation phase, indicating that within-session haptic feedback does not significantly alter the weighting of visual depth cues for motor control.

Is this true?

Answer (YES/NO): NO